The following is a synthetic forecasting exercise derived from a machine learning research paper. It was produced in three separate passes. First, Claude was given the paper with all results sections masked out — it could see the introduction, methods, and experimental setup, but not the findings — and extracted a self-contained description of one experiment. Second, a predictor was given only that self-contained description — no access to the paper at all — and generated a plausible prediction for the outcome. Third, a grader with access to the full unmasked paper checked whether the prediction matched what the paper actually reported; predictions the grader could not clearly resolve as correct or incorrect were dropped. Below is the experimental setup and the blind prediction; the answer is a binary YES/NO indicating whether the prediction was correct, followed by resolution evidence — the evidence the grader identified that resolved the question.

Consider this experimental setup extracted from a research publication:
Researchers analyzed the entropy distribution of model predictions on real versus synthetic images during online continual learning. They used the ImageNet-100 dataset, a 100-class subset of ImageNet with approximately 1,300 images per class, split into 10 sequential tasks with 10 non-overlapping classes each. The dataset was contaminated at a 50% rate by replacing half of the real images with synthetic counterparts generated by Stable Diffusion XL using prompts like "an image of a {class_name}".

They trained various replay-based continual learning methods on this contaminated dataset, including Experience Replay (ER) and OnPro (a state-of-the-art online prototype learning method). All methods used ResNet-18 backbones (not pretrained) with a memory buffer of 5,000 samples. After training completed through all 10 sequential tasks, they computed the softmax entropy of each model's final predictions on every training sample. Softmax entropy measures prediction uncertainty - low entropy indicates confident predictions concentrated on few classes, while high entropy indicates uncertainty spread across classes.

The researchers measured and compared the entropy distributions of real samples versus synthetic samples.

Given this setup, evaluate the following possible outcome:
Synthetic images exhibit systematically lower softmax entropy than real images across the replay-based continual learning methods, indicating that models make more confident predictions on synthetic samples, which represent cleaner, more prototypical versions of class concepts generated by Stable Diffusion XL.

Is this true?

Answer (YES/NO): YES